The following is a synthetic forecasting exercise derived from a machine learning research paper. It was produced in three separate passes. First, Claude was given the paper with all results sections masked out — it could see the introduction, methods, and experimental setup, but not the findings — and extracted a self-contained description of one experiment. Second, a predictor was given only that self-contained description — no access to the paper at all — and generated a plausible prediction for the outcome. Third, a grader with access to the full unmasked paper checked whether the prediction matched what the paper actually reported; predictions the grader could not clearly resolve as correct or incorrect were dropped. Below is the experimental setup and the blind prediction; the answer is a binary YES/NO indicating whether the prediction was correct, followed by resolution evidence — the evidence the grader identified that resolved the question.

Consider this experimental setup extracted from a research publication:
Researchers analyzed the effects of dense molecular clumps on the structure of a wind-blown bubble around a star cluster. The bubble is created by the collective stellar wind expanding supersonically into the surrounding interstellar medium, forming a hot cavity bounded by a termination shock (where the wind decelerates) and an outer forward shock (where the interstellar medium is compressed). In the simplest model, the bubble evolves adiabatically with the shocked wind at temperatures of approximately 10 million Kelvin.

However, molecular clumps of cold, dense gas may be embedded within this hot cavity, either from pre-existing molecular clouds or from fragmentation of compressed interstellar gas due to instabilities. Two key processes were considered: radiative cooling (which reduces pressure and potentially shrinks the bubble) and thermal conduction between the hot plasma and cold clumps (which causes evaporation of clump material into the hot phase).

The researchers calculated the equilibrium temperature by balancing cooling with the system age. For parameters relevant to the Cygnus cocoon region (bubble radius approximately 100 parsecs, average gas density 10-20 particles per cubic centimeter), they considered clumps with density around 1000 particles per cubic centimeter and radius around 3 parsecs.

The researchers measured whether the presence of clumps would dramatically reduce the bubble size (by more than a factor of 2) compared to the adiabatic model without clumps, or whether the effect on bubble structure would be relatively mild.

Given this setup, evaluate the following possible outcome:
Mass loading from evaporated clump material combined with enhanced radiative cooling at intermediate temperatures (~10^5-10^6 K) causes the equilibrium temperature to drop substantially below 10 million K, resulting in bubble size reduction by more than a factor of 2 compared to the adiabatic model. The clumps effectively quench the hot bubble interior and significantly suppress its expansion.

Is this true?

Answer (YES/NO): NO